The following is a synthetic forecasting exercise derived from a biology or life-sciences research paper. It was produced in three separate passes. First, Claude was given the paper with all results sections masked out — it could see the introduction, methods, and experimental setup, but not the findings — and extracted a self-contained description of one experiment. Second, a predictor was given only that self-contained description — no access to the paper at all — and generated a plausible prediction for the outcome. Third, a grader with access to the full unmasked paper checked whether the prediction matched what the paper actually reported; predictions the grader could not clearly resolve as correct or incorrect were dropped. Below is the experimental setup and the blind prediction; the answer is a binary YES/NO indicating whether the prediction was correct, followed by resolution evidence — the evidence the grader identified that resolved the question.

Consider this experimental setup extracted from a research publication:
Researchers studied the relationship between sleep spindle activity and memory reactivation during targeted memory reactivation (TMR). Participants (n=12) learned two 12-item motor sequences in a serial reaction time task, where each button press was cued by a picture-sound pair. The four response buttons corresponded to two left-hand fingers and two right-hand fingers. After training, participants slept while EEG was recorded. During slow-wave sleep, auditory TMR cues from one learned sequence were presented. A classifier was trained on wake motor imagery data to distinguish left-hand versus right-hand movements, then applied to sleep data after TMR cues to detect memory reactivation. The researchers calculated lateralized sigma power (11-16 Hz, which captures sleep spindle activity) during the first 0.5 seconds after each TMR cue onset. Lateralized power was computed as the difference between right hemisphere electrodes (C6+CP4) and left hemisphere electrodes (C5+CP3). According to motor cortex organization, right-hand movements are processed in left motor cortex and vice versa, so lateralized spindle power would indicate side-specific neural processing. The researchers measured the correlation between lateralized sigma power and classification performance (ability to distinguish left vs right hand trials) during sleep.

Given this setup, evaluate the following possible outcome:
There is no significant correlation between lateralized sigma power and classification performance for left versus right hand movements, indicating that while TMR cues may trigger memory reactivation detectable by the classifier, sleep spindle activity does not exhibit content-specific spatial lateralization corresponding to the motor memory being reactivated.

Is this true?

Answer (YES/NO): NO